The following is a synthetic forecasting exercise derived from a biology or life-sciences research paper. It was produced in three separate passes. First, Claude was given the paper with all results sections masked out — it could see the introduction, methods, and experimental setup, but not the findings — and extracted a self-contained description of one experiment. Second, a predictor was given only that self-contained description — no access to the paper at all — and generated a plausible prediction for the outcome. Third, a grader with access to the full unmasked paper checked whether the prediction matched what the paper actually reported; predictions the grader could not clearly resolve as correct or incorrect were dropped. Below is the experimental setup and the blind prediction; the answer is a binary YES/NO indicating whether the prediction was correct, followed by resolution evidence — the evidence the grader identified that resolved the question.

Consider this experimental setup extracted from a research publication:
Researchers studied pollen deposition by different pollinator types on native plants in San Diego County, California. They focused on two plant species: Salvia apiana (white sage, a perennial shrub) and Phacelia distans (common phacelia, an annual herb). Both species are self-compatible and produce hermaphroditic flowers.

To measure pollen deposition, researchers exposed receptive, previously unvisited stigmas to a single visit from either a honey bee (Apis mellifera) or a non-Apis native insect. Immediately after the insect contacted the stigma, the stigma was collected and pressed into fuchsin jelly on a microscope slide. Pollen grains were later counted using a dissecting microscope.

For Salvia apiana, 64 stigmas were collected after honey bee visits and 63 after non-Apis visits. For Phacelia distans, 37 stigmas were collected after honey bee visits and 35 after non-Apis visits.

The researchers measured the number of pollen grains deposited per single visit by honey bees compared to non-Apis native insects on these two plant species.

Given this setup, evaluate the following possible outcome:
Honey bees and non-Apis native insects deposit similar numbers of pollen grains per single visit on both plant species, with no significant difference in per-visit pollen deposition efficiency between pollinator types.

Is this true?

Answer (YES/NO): YES